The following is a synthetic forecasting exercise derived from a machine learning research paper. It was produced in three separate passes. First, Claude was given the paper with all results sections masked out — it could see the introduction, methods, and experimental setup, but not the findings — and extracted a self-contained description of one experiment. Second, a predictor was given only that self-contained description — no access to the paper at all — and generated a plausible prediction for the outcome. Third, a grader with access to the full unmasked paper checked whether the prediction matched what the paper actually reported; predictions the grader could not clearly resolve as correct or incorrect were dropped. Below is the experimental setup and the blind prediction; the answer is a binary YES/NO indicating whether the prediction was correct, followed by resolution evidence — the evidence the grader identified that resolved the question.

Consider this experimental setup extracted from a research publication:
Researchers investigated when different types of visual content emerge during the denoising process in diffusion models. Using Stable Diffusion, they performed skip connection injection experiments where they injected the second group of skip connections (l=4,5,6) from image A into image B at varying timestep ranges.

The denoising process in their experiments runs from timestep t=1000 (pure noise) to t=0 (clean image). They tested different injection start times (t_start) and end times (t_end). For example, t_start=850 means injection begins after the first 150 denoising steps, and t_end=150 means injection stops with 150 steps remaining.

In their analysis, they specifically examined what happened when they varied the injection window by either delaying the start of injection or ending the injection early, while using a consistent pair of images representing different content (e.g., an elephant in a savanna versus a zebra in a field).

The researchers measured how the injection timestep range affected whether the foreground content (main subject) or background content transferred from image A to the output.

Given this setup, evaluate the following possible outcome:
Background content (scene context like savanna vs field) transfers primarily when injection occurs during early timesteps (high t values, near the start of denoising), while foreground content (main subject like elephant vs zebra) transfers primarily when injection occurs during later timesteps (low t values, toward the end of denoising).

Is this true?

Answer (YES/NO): NO